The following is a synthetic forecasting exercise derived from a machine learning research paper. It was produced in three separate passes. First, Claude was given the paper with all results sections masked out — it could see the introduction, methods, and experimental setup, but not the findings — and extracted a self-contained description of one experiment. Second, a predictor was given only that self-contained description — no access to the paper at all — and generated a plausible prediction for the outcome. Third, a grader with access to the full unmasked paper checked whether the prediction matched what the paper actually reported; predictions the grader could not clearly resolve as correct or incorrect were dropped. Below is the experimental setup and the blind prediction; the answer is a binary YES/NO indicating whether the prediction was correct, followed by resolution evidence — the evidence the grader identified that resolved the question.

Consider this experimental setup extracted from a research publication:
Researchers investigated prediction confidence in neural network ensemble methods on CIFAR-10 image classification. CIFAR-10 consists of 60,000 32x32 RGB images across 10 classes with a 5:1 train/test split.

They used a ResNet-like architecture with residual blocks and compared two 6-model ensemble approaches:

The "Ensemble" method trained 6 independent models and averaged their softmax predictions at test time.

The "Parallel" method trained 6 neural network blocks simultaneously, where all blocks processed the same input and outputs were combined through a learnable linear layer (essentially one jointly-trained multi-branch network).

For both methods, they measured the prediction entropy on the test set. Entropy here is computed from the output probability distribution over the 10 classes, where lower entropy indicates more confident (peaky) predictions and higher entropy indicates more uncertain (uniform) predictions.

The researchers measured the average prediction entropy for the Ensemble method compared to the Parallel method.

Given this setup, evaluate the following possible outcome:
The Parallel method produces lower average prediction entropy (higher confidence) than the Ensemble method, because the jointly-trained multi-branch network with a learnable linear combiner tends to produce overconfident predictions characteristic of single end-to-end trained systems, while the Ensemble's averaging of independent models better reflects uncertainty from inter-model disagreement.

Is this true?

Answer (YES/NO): NO